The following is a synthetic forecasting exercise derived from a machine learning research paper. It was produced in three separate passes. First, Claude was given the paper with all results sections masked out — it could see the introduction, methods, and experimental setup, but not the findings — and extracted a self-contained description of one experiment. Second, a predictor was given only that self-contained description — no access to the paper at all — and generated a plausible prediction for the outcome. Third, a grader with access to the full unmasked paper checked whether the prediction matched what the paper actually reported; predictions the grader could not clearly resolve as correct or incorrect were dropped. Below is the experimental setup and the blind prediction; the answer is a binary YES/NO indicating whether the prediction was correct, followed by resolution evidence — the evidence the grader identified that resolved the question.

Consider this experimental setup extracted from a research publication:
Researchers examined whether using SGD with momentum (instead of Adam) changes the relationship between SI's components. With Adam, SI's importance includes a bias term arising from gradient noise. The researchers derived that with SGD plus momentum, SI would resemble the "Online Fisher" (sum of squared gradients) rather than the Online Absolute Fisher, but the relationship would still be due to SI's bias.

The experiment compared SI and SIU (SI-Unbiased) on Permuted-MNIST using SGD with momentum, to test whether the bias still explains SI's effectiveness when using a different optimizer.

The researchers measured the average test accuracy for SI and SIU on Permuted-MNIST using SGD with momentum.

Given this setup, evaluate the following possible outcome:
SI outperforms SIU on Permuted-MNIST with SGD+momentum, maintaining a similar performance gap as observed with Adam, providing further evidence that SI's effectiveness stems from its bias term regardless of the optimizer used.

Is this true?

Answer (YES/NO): YES